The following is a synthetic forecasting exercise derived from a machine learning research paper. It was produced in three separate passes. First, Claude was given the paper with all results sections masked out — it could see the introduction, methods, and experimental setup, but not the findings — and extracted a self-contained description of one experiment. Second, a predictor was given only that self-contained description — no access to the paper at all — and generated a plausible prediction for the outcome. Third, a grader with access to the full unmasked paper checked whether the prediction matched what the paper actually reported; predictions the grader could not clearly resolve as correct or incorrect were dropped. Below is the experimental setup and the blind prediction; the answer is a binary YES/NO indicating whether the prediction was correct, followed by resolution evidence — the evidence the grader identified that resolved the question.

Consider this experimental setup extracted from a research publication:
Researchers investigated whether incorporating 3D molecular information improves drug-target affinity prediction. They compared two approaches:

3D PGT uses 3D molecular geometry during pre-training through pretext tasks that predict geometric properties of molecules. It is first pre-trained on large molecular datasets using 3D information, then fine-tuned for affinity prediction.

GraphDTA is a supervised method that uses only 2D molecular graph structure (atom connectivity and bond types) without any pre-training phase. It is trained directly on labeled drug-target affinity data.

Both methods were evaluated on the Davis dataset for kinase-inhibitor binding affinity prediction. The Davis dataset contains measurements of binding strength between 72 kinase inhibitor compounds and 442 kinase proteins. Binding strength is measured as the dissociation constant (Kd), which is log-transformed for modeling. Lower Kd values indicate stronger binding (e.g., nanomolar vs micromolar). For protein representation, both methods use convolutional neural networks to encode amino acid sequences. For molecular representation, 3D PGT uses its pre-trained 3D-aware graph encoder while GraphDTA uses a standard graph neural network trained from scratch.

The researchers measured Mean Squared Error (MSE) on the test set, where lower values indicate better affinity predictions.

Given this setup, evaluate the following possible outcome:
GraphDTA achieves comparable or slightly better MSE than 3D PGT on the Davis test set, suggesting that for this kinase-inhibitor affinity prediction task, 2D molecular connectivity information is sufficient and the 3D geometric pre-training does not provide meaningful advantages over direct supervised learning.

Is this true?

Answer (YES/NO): YES